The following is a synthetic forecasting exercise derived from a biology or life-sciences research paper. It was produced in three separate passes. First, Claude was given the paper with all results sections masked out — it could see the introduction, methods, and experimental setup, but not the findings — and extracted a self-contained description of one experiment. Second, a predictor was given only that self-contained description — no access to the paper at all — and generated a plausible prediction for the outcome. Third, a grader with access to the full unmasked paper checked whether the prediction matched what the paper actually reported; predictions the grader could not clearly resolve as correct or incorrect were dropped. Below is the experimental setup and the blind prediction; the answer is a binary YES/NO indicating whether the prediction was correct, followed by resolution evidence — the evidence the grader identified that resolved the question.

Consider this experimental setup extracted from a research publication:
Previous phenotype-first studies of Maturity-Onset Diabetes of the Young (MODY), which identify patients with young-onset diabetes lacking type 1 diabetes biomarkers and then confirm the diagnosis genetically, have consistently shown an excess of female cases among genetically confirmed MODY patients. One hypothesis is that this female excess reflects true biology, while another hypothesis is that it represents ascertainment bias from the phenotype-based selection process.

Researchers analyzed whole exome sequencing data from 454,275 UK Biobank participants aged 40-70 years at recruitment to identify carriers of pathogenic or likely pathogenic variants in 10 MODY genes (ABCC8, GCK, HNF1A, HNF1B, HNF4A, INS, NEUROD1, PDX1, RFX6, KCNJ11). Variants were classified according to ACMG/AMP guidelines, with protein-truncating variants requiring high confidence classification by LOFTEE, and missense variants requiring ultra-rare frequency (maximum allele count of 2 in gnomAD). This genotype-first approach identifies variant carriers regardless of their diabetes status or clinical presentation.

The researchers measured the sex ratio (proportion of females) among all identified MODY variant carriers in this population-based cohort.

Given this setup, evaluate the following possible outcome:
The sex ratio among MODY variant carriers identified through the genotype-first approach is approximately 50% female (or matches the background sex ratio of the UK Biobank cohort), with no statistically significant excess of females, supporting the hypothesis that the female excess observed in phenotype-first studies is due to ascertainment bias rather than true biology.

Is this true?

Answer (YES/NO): YES